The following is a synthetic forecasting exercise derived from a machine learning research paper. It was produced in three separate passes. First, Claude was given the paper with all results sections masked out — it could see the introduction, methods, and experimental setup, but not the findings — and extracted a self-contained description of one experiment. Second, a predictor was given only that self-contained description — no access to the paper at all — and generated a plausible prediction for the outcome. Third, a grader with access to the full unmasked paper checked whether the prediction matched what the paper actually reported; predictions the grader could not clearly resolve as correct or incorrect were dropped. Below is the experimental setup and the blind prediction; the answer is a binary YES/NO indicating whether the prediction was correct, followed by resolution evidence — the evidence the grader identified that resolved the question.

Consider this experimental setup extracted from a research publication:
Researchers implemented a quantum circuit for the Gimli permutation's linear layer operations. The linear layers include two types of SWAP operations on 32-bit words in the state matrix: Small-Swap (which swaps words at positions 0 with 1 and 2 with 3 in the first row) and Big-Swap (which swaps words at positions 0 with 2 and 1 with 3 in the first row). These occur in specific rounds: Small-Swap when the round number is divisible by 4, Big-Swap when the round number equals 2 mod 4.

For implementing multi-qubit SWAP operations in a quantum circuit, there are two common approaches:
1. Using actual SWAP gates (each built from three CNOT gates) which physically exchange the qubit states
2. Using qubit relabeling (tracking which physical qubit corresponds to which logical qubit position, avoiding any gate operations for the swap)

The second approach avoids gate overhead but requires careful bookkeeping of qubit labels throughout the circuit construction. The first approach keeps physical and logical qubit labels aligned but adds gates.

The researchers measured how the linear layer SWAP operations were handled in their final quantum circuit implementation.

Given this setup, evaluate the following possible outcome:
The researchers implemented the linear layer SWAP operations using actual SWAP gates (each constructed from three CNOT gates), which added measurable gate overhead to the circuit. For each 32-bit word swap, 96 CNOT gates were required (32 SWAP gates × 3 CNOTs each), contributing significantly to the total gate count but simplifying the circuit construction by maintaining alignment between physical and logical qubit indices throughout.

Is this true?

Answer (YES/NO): NO